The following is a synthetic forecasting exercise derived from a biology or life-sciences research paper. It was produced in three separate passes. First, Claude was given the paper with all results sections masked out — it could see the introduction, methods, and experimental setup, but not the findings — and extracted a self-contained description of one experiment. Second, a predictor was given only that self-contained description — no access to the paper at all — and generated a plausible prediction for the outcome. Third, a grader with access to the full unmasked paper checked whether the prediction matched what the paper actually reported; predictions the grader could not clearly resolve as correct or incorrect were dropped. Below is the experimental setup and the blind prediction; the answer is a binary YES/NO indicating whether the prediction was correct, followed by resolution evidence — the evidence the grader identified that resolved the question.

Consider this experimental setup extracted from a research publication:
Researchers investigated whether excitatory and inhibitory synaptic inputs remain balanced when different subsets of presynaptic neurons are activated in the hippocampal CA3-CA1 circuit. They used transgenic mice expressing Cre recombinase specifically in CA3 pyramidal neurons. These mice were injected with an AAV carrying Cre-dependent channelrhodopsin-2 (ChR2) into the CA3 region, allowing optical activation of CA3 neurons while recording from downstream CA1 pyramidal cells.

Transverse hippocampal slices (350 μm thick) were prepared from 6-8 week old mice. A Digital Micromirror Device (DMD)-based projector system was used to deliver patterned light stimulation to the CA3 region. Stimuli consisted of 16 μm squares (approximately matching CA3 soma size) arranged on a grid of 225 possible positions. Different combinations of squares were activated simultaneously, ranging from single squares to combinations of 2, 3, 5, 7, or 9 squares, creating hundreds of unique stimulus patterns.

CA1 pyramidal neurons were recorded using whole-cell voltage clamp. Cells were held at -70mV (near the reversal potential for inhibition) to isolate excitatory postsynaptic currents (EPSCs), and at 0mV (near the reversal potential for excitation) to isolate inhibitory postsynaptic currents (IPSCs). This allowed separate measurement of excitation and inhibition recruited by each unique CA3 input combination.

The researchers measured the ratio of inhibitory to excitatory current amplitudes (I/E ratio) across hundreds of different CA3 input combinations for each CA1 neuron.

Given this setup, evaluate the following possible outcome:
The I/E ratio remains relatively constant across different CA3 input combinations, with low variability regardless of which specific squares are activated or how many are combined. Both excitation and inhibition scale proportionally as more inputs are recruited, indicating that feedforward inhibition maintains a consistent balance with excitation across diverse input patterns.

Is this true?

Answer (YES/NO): YES